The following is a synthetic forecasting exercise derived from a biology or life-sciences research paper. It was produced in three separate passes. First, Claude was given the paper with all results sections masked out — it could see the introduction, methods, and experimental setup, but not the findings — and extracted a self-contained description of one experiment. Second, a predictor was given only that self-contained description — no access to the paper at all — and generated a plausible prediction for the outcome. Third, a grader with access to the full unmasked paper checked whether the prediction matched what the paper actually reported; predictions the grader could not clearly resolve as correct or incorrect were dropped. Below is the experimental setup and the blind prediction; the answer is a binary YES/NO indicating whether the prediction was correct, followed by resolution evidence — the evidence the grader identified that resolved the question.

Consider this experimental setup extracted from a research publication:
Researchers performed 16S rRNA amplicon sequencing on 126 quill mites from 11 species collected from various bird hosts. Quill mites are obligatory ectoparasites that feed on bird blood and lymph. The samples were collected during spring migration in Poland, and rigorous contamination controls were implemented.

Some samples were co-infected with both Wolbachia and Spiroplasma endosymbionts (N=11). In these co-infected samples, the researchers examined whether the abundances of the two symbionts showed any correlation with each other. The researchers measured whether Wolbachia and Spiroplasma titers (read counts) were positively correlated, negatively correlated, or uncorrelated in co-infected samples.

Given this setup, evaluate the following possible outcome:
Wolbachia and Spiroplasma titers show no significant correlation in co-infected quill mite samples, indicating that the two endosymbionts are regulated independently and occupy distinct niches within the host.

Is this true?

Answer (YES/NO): NO